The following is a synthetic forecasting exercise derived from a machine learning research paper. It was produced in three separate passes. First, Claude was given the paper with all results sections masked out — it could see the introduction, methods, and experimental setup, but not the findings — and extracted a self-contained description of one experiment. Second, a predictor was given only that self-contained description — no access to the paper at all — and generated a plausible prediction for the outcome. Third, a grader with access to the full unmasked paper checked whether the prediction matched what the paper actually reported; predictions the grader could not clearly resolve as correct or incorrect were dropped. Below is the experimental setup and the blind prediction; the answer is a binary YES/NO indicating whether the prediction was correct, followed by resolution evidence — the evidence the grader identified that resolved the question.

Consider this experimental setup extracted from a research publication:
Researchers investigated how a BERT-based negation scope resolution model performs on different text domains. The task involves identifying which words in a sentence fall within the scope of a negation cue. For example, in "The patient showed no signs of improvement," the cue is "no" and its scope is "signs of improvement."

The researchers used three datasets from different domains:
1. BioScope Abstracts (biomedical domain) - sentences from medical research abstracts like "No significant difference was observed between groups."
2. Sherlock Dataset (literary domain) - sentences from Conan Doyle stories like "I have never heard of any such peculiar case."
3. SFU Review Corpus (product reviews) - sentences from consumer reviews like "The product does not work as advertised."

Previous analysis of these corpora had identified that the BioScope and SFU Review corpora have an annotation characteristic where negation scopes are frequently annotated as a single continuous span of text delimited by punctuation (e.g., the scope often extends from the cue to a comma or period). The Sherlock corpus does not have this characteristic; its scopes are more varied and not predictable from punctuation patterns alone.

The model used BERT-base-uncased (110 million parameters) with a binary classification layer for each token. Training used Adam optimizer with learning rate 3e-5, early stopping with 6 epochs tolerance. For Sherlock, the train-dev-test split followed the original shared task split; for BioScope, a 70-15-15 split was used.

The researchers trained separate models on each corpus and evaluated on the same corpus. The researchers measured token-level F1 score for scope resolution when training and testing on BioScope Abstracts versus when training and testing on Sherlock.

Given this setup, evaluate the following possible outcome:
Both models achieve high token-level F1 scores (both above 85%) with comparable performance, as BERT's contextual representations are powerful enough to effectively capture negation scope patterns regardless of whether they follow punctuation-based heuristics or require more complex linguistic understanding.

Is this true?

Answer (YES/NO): YES